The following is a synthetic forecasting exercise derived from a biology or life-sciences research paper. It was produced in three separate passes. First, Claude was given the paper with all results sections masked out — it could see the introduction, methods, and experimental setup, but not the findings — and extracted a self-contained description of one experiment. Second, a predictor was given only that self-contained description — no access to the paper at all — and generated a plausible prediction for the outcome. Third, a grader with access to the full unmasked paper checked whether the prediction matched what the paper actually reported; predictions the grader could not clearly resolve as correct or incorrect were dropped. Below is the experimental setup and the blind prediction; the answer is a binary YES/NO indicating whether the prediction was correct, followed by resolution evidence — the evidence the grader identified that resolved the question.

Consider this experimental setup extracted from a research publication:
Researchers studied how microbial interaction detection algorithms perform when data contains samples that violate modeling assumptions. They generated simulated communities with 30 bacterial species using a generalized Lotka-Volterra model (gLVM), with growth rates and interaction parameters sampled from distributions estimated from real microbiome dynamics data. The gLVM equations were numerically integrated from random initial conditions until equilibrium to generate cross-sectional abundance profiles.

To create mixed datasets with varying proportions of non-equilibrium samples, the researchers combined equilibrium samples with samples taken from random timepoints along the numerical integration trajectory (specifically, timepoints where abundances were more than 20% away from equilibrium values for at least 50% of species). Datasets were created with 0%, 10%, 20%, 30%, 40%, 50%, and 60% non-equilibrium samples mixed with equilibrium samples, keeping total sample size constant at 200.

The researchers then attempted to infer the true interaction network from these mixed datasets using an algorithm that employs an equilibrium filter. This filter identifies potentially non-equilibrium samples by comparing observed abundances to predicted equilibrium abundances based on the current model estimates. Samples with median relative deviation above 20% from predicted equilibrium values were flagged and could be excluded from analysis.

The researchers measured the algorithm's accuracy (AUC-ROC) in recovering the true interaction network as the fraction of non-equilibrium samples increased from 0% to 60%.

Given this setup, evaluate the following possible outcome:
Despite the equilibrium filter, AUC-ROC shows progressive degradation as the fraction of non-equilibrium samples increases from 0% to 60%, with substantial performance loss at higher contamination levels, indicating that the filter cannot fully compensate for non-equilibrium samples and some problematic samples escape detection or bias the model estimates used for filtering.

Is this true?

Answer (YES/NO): NO